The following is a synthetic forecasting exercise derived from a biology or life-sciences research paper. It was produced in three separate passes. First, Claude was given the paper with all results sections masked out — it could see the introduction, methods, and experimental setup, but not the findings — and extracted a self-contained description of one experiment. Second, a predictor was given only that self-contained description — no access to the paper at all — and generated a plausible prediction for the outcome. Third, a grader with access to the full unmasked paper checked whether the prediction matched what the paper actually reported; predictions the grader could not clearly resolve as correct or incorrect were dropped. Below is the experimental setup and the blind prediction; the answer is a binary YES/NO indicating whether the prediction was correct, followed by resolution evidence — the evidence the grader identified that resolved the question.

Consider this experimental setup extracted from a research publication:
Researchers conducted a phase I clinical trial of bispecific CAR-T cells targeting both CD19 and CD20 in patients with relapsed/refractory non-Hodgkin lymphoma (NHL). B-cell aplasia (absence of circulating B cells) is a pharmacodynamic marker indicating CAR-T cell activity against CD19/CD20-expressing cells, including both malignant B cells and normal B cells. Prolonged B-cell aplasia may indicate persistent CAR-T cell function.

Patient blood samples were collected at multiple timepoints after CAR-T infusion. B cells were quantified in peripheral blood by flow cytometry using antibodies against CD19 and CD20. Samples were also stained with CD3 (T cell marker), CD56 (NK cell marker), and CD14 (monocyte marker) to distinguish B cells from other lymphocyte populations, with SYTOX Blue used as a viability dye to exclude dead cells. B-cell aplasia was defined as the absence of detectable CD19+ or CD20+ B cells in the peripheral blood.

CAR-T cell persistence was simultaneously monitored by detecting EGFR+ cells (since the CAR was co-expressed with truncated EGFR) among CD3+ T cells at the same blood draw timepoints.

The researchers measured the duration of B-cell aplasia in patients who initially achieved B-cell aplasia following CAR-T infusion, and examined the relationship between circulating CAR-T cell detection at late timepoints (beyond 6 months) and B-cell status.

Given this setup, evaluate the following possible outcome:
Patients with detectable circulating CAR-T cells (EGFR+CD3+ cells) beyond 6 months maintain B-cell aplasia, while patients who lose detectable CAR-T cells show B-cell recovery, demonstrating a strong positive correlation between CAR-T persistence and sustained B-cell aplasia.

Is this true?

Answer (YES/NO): NO